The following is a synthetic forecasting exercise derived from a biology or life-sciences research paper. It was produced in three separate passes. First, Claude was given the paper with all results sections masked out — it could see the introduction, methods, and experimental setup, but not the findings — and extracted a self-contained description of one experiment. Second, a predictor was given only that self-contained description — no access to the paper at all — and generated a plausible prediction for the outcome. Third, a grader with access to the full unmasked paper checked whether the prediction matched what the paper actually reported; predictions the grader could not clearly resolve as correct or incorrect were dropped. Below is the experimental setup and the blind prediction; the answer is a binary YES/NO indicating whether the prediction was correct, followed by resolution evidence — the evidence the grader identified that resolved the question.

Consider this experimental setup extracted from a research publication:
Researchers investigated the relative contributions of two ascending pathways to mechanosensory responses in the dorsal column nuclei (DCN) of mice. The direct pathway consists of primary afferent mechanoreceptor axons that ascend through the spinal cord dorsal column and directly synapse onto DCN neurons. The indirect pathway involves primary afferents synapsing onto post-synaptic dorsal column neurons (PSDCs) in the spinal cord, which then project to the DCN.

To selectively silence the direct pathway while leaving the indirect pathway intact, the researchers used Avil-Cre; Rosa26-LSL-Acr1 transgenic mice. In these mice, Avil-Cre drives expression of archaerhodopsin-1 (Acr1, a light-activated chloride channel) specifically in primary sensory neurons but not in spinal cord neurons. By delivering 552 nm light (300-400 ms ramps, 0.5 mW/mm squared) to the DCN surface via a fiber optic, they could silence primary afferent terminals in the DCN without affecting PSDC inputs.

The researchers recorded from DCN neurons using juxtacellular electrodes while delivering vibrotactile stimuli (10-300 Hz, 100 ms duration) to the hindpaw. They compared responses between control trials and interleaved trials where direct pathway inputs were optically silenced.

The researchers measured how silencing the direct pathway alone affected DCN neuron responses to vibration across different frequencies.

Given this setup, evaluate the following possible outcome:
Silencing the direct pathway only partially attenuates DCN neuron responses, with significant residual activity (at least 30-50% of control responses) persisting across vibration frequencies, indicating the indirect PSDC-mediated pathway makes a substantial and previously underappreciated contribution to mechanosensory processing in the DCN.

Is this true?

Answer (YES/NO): NO